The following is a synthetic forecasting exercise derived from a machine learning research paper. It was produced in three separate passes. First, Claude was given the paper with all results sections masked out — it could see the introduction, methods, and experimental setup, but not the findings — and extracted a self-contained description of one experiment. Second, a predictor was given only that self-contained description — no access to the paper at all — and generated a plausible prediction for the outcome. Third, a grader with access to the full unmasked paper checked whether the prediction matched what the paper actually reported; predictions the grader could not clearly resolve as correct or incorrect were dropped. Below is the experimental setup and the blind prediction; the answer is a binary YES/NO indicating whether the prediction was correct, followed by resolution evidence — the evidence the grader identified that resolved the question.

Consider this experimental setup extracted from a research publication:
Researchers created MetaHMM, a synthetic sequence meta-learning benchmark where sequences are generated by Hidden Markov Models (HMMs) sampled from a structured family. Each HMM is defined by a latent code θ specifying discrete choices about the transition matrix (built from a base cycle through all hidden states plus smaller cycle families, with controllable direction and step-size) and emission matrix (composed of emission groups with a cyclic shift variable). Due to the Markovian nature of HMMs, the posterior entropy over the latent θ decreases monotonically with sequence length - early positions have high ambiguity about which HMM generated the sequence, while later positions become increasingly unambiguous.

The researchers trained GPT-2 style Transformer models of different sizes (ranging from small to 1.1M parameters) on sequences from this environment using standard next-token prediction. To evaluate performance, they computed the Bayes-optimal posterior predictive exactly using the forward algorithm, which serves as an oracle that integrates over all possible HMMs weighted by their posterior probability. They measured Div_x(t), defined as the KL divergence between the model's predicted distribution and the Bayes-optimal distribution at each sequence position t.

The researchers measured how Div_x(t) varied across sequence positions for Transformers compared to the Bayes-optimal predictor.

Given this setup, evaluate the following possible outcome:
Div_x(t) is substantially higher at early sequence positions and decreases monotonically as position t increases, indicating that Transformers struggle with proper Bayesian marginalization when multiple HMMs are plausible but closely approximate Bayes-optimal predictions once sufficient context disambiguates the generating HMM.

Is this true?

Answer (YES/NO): NO